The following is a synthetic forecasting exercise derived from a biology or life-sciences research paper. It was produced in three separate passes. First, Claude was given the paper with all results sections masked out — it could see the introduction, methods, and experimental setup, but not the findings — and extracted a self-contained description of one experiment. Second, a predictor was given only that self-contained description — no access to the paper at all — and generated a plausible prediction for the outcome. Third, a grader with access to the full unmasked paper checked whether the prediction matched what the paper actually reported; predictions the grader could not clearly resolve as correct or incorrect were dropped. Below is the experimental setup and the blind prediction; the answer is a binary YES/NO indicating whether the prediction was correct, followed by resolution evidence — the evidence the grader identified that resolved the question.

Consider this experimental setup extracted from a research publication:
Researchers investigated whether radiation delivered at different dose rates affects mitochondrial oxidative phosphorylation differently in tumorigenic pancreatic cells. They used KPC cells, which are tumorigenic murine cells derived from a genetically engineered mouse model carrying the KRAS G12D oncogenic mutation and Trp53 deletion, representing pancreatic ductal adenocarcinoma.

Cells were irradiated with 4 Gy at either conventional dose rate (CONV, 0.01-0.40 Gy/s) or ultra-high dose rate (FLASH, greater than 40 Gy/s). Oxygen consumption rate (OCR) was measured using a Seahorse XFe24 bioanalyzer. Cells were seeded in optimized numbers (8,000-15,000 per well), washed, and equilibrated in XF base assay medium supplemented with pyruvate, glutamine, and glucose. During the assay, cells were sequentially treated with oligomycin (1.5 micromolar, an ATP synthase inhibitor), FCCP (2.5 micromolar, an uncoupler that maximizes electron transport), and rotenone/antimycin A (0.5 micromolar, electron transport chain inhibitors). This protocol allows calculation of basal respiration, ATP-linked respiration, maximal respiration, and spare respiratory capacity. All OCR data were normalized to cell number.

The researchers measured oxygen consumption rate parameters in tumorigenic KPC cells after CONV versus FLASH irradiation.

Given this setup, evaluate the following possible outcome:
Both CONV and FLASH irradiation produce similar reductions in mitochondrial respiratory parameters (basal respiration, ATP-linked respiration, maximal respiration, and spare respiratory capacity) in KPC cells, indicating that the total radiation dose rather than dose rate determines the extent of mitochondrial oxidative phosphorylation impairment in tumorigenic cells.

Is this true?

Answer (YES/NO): YES